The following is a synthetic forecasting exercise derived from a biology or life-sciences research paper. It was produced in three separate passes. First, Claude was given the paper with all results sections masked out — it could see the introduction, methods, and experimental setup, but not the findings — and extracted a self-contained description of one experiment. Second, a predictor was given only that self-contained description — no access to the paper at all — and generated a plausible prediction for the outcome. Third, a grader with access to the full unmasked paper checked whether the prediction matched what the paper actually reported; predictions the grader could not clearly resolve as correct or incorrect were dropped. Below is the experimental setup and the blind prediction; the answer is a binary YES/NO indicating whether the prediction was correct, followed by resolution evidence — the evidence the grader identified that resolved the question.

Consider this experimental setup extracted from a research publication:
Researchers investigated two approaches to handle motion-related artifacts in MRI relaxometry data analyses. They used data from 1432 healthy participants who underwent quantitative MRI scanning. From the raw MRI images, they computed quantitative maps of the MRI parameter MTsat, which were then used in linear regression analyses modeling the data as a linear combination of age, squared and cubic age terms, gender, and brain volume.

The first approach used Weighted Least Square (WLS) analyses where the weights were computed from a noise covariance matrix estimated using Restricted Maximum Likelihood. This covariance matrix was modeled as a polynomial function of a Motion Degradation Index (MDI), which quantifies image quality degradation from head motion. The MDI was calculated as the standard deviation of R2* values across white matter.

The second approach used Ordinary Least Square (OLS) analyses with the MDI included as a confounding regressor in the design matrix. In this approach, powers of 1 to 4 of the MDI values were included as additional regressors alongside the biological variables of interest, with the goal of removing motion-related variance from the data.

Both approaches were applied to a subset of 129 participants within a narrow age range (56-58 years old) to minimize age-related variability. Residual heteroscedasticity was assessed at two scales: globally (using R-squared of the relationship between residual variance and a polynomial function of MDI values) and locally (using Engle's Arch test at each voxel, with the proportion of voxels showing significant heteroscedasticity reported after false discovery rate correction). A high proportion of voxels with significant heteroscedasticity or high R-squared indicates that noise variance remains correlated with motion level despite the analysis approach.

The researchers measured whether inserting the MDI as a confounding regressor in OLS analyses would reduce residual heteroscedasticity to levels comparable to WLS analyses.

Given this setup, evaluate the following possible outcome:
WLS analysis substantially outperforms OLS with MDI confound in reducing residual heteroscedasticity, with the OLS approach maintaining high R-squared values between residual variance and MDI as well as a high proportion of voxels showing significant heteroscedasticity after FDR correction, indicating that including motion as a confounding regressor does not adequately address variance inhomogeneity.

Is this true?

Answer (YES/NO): YES